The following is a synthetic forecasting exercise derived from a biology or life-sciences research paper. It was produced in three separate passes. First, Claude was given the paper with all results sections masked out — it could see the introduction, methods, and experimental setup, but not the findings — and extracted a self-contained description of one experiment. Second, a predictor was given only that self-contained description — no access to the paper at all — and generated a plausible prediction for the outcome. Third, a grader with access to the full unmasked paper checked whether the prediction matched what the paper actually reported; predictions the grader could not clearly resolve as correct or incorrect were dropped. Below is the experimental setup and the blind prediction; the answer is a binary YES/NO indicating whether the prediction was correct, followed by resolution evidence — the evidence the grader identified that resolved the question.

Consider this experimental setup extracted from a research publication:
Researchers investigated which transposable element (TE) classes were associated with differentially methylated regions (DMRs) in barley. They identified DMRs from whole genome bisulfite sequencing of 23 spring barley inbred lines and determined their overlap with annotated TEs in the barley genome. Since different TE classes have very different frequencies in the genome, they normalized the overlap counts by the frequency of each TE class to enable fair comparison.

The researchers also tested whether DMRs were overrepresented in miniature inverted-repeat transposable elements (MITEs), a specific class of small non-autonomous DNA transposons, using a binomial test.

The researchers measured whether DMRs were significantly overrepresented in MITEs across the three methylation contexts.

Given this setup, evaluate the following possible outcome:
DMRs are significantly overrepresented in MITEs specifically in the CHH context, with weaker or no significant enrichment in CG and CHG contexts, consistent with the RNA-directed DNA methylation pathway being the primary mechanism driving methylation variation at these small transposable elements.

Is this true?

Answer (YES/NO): NO